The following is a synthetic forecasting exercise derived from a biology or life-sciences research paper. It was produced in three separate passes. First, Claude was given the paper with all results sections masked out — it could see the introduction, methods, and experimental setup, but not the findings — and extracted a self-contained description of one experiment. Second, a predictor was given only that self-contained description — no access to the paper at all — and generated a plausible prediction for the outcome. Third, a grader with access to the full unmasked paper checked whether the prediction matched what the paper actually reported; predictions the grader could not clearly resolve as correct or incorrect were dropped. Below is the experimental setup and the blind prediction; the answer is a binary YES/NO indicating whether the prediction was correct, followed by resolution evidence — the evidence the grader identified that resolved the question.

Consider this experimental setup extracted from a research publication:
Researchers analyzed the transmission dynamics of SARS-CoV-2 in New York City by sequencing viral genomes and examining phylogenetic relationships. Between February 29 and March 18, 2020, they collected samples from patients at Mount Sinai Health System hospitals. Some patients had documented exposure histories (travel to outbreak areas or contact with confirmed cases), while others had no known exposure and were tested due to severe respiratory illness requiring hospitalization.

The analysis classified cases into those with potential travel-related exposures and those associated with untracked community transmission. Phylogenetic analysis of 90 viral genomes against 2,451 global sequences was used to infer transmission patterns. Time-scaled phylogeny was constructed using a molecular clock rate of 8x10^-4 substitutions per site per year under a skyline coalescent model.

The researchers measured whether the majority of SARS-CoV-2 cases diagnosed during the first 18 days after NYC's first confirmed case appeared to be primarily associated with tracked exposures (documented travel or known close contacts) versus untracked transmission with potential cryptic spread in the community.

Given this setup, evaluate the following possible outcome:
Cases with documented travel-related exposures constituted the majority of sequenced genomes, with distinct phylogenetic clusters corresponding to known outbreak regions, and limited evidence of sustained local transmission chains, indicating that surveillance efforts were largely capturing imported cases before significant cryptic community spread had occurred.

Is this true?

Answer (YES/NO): NO